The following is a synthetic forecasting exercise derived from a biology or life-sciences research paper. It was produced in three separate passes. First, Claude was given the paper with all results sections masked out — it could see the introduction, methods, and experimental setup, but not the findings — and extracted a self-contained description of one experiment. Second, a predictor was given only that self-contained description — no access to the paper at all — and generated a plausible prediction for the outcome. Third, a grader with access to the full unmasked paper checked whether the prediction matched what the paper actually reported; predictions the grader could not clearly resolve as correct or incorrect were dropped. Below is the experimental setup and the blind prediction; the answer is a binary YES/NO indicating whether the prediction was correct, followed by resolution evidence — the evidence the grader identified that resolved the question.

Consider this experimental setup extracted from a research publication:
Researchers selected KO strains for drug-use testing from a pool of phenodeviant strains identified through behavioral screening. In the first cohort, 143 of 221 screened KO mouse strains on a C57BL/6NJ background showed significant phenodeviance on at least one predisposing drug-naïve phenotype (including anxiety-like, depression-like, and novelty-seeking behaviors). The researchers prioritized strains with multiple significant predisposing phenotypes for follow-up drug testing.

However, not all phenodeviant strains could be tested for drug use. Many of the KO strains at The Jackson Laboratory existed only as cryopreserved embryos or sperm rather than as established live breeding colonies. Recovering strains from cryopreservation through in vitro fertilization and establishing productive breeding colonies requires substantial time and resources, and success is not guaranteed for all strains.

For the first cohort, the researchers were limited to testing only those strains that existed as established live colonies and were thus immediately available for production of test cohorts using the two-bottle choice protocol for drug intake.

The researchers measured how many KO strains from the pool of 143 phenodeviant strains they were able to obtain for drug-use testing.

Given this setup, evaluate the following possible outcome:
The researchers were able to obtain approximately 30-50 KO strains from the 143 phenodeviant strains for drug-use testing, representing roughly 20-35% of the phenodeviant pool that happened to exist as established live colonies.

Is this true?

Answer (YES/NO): NO